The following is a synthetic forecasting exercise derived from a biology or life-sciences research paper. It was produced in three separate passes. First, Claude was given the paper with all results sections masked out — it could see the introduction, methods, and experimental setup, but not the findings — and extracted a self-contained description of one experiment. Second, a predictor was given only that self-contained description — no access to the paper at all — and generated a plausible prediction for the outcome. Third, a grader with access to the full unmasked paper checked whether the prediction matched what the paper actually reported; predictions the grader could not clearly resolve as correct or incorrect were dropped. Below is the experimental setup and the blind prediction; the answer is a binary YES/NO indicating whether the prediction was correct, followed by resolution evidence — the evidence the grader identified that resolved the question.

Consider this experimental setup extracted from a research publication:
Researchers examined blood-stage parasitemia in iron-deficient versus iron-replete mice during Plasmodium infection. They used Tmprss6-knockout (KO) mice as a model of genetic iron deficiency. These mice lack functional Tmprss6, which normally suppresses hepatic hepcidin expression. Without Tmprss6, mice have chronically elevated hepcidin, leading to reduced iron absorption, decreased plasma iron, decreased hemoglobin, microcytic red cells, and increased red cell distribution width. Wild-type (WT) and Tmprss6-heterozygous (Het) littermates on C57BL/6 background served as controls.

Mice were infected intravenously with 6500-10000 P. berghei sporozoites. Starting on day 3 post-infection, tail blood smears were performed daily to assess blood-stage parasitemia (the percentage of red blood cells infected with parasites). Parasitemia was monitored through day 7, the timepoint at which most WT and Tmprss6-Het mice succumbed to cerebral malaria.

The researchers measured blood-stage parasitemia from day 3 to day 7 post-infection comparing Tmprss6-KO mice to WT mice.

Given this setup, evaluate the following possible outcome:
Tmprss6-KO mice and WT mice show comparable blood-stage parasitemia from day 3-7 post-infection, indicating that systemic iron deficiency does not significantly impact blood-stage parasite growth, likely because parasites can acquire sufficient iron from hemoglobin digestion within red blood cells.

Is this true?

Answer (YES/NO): YES